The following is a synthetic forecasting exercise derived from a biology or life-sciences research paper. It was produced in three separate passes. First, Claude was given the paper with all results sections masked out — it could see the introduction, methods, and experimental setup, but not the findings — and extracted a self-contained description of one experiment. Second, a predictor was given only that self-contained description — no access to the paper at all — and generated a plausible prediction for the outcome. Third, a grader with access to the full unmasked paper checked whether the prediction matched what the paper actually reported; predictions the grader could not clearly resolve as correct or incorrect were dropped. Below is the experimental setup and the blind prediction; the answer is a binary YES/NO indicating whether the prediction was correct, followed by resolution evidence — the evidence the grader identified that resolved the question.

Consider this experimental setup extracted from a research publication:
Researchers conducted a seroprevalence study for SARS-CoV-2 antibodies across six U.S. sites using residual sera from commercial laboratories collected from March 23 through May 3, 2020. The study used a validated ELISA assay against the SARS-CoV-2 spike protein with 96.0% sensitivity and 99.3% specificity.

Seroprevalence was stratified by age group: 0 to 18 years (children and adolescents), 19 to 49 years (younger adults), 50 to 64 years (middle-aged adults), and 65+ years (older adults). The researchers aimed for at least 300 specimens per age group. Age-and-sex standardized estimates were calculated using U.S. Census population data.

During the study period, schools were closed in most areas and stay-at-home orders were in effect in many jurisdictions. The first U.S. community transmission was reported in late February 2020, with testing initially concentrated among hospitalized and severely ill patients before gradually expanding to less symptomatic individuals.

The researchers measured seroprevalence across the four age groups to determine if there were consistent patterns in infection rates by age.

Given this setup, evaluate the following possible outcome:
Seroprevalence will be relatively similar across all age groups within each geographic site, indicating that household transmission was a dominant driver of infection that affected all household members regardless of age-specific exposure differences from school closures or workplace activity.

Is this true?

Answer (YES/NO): YES